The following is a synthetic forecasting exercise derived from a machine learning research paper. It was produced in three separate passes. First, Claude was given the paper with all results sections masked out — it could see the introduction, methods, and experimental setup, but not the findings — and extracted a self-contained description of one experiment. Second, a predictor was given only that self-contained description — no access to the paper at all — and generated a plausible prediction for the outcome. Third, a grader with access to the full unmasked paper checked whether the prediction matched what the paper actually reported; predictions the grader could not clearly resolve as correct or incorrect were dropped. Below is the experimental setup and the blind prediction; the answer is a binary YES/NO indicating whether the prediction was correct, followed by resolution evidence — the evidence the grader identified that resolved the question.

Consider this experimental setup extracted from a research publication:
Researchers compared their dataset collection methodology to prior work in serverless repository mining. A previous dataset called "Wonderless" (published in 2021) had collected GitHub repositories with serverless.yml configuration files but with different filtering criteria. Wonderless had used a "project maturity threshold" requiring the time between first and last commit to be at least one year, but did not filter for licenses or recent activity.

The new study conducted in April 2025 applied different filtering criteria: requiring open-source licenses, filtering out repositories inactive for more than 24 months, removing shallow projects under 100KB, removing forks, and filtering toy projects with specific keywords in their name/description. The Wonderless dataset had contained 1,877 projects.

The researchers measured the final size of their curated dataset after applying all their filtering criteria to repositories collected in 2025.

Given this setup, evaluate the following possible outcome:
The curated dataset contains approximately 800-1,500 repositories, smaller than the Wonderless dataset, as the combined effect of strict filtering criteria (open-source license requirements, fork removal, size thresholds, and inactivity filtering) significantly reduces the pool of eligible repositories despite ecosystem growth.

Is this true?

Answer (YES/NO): NO